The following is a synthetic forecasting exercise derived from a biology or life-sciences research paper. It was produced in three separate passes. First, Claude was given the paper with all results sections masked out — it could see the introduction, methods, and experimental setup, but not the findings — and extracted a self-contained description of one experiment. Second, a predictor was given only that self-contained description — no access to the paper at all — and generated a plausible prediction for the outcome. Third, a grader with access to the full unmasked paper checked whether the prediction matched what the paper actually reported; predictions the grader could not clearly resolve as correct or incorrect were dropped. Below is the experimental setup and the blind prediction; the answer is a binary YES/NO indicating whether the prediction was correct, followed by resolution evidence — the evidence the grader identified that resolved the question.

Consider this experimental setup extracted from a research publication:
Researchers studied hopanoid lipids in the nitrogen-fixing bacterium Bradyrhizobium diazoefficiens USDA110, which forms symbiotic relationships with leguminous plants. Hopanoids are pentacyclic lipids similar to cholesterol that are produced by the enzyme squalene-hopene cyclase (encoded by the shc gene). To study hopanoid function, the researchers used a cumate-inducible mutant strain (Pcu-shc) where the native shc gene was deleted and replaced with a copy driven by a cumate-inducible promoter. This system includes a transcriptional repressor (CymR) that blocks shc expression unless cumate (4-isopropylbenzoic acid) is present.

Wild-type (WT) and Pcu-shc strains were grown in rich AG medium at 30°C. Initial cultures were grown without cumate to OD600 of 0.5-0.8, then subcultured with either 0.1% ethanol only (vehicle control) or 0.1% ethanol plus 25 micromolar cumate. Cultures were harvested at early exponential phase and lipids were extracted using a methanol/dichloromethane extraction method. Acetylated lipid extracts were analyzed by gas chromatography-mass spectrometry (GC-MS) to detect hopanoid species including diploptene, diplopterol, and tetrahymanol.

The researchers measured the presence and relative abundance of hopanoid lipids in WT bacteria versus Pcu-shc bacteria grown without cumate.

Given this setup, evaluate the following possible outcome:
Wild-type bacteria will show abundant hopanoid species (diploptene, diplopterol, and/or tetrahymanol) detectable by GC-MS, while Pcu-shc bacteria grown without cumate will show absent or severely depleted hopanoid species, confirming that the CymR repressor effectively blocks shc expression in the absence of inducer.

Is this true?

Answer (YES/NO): YES